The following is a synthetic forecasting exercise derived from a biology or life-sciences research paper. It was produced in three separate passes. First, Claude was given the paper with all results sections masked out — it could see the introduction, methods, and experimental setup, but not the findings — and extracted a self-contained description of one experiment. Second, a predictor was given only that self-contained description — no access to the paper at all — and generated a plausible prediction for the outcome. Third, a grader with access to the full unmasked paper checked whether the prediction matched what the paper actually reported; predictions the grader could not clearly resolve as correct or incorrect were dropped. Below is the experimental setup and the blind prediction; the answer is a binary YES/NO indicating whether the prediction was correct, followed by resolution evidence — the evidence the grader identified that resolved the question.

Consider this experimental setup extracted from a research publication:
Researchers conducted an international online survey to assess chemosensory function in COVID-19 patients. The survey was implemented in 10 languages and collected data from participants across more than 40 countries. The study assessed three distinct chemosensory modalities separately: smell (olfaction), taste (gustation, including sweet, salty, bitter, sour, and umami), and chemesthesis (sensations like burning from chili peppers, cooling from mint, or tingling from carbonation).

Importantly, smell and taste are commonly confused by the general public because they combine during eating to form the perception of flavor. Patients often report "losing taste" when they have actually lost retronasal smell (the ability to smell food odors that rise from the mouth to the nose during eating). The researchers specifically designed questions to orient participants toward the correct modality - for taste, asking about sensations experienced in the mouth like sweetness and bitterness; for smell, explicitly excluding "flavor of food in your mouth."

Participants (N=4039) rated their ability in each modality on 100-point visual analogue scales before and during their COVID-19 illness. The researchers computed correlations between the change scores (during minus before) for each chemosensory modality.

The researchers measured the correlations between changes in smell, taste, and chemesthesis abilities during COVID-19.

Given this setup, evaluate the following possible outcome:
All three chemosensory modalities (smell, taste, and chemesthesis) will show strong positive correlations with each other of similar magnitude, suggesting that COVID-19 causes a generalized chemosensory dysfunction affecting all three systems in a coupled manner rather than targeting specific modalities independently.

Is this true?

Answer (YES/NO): NO